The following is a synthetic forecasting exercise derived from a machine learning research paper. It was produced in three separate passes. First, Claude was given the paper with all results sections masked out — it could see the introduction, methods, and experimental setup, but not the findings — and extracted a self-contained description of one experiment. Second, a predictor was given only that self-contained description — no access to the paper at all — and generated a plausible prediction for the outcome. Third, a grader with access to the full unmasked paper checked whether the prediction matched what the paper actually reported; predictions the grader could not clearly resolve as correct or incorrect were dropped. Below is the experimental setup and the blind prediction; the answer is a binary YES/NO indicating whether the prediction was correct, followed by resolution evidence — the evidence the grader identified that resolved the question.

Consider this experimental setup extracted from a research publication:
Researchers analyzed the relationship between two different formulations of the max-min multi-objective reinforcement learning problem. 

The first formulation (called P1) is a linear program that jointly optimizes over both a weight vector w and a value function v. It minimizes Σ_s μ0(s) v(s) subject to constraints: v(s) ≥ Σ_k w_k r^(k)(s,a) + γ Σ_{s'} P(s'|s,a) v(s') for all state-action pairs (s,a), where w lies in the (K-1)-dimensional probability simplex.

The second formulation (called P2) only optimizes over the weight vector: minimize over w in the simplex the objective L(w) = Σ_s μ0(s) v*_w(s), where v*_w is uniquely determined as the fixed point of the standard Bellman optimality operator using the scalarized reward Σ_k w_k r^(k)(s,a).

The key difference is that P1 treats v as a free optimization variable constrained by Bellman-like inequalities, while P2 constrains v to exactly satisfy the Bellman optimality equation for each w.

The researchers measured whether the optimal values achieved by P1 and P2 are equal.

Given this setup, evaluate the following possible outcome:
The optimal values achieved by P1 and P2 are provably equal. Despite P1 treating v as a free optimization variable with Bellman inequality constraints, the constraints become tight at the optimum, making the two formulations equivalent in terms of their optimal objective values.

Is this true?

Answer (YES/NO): YES